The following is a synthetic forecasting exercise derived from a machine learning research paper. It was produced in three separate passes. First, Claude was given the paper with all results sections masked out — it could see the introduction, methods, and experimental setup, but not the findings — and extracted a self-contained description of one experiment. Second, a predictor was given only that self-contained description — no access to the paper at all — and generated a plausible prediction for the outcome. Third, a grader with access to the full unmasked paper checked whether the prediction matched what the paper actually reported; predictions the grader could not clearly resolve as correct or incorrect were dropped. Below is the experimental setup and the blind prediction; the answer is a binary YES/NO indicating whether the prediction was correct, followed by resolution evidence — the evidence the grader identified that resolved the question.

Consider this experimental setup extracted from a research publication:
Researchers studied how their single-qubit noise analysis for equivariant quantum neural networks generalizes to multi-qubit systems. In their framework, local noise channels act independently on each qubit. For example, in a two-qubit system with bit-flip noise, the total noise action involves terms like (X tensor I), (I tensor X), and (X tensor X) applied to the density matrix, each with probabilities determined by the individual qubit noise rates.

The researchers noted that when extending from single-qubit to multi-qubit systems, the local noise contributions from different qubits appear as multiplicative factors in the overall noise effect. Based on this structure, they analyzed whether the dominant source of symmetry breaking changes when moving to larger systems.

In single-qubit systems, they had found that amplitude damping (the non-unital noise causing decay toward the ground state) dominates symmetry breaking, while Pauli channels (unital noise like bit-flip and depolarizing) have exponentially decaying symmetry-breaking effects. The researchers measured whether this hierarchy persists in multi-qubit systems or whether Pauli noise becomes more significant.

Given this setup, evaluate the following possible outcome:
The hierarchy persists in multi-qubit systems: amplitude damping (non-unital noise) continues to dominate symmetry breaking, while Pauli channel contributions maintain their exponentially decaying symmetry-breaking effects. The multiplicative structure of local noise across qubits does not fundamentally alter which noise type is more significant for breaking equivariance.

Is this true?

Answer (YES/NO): YES